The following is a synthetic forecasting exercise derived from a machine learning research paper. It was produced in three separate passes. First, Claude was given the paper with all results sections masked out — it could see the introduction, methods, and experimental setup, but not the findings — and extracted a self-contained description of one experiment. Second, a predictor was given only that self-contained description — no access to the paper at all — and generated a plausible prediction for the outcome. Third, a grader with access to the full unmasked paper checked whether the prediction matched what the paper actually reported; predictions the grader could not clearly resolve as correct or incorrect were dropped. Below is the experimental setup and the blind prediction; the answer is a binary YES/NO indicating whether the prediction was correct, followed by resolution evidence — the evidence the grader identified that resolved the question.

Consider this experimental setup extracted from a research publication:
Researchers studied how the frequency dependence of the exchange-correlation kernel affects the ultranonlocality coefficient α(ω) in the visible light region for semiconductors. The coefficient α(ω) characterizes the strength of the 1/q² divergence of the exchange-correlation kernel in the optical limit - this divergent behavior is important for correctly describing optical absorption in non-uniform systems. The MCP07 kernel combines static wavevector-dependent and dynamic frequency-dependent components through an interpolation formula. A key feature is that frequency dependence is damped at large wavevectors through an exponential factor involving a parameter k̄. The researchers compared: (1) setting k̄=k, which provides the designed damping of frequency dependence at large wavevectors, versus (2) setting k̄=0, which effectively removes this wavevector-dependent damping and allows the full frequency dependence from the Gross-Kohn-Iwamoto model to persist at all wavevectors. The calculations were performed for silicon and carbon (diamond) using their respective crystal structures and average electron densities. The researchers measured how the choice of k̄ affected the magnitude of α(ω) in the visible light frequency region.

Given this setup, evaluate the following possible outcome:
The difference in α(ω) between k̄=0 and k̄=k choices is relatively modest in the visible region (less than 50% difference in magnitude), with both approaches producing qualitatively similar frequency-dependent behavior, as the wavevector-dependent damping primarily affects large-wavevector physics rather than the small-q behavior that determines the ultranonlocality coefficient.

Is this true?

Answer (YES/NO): NO